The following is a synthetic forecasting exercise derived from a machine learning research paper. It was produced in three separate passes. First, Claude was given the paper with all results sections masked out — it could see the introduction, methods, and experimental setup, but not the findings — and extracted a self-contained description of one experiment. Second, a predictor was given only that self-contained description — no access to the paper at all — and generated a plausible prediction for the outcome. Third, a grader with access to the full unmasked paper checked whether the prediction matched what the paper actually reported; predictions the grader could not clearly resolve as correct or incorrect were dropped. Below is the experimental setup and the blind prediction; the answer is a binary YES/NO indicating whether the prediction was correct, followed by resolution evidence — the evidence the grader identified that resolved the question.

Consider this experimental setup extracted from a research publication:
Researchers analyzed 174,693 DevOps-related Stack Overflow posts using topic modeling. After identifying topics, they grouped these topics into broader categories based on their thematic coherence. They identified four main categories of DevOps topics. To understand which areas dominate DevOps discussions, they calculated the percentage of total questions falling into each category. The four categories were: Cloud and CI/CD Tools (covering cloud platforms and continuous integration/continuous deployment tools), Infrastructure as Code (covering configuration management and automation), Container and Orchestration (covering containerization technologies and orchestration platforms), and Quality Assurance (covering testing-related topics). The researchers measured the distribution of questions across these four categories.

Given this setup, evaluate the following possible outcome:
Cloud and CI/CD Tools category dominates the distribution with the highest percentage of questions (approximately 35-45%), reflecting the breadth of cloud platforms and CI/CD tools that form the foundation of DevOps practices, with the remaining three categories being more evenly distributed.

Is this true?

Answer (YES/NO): NO